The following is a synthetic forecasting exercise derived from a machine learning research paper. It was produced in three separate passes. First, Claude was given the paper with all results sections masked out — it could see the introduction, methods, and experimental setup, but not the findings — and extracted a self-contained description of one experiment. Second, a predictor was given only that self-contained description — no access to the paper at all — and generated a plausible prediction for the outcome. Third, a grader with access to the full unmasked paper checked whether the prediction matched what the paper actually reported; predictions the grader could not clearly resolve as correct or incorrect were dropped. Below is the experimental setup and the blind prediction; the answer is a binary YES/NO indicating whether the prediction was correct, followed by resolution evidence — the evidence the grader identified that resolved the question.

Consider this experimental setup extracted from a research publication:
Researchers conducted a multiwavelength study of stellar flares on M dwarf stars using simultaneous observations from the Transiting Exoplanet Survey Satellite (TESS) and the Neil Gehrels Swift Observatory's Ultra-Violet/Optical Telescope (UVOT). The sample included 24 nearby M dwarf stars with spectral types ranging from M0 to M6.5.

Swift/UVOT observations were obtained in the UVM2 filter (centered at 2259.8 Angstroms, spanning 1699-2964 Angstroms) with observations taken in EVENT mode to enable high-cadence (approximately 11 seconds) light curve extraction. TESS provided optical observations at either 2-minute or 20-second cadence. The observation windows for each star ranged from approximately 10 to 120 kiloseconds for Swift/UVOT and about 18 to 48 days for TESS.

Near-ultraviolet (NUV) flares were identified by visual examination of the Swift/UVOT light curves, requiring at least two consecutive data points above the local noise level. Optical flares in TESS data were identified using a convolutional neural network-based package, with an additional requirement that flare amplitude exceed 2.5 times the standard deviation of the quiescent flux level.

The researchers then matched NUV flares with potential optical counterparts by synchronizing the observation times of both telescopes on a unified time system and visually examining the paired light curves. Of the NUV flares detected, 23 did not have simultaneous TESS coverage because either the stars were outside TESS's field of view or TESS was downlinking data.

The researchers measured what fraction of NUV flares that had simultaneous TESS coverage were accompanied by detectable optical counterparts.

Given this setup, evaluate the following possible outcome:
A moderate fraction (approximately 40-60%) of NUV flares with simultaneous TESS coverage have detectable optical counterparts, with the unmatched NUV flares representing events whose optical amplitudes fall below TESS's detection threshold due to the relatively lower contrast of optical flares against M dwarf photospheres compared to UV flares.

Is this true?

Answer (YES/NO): NO